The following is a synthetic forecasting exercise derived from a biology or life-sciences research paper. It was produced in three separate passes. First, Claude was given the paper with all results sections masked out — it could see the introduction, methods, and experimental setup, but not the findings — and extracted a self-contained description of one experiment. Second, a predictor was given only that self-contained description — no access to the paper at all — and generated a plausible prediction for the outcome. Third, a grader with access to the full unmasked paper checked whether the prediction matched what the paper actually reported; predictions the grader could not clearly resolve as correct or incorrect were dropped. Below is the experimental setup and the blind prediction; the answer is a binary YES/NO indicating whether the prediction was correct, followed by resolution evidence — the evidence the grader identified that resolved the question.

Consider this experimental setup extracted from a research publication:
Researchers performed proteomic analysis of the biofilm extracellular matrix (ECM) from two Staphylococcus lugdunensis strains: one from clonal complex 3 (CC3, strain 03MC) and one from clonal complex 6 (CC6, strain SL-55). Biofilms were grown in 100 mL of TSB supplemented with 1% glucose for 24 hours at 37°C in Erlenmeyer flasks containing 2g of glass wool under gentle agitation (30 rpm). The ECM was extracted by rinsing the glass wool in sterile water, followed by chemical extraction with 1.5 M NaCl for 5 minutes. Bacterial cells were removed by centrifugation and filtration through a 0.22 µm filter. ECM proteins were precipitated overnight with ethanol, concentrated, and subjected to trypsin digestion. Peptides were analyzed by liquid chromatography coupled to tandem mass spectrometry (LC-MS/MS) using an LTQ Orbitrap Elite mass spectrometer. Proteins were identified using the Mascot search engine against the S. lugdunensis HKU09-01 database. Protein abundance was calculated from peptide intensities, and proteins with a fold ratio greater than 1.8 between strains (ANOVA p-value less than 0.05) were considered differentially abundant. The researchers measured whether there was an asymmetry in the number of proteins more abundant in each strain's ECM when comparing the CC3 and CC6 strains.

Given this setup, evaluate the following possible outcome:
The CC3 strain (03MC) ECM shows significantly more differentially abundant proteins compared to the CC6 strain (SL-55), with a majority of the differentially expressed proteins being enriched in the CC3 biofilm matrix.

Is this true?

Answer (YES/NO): YES